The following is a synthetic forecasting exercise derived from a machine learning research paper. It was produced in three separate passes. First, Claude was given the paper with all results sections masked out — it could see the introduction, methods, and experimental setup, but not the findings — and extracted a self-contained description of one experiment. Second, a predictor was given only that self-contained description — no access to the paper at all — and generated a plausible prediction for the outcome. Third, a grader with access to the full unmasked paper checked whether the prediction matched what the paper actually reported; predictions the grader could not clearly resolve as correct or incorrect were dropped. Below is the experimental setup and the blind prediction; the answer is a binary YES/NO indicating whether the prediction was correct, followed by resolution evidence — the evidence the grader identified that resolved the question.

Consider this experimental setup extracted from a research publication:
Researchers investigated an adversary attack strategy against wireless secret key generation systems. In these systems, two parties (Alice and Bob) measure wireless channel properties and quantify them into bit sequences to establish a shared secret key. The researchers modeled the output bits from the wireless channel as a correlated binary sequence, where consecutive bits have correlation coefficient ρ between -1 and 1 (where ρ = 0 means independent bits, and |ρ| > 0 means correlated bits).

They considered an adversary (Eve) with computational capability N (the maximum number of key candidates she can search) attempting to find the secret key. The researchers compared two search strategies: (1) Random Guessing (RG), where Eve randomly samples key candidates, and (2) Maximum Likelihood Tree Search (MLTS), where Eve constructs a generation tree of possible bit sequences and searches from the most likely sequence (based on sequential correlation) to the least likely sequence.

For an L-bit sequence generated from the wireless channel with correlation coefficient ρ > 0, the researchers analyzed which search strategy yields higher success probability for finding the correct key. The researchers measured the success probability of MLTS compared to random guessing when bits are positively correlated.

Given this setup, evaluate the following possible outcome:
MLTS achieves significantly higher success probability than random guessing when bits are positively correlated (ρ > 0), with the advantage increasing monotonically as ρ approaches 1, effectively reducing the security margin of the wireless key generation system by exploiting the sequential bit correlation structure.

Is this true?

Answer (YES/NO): NO